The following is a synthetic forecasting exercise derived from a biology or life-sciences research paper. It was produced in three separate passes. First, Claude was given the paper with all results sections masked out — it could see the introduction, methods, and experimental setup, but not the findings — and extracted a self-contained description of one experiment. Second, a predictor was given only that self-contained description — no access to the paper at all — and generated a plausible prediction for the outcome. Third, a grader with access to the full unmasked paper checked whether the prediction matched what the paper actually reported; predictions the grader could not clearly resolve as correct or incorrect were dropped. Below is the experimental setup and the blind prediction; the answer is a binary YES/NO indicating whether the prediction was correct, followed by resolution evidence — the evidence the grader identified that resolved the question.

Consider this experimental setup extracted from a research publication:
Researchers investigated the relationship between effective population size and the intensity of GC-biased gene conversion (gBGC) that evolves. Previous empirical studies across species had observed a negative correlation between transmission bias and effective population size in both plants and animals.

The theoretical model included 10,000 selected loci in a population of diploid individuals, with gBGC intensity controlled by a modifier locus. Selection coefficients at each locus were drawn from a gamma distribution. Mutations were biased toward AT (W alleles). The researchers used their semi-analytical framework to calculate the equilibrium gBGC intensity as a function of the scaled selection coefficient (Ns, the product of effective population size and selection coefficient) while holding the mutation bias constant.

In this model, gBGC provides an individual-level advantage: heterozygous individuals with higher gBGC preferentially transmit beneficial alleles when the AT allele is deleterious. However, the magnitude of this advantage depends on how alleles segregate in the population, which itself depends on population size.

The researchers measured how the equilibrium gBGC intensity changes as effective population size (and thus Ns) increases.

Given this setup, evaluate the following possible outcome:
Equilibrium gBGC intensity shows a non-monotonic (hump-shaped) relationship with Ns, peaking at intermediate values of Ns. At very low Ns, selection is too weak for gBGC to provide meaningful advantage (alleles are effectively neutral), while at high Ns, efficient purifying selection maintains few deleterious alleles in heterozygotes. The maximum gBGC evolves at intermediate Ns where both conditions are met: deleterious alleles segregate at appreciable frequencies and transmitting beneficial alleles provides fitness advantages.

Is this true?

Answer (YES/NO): NO